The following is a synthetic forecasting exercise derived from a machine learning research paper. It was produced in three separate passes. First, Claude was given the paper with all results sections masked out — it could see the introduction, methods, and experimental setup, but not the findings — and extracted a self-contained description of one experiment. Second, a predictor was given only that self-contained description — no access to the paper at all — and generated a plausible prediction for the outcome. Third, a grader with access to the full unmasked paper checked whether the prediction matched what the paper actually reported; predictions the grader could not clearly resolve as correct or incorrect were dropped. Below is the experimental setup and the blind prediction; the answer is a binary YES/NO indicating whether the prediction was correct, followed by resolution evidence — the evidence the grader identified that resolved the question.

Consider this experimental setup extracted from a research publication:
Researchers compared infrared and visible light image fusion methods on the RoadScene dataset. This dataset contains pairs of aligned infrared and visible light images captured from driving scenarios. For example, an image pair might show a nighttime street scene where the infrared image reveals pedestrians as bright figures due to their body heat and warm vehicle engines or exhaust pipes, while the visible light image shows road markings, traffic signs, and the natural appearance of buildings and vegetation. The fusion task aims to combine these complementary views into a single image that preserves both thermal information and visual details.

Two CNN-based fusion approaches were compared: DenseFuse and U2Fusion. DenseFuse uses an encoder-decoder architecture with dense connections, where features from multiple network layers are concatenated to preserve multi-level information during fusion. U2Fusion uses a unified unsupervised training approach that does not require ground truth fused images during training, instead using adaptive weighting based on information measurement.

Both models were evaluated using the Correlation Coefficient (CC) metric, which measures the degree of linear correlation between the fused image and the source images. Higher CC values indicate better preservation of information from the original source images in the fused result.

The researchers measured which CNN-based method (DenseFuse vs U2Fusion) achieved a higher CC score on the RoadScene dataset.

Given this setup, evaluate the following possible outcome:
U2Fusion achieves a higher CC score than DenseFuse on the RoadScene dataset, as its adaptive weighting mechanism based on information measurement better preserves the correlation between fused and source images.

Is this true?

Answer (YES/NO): NO